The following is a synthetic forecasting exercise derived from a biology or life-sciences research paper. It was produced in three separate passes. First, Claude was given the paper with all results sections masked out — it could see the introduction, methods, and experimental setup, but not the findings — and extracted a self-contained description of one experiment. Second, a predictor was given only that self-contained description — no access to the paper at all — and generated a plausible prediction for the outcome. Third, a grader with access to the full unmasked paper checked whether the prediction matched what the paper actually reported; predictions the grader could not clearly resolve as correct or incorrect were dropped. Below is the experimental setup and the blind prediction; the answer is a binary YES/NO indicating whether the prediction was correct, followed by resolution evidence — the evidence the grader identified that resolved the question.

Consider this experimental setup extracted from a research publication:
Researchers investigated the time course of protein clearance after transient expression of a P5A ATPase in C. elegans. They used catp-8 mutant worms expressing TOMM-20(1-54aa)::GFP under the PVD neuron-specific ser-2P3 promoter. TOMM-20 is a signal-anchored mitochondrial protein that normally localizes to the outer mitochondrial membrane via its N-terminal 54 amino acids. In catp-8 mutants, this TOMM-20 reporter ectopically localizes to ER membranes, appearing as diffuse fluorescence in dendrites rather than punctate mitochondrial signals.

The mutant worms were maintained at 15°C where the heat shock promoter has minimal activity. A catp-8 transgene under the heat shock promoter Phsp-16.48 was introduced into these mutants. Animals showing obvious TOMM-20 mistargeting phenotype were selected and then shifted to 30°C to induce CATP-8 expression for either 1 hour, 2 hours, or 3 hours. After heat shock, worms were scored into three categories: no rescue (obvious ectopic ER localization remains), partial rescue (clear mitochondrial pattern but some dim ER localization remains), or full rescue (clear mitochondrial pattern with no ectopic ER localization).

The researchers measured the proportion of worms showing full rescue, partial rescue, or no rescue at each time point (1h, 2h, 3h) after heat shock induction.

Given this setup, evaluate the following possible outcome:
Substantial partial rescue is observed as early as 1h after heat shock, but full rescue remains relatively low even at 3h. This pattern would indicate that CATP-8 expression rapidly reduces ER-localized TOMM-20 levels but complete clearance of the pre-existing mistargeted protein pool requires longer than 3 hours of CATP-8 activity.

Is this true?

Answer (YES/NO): NO